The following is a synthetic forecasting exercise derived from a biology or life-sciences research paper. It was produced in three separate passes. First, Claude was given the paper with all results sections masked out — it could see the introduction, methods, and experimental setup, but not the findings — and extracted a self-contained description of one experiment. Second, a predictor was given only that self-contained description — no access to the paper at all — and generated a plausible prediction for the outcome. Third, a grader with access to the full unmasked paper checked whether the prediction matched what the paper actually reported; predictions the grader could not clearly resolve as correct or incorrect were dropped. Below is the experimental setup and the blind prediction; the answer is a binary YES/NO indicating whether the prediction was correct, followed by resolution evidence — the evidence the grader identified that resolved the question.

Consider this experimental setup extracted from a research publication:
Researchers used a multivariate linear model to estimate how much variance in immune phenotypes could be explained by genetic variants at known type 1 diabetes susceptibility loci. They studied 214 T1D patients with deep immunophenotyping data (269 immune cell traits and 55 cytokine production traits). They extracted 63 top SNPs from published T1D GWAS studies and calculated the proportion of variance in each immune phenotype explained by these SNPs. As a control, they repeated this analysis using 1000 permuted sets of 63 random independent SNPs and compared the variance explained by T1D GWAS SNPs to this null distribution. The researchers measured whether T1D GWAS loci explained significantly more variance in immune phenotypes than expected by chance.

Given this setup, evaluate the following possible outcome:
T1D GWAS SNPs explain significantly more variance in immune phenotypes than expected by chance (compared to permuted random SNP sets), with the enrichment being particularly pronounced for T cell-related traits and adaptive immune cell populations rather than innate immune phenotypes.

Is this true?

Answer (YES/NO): NO